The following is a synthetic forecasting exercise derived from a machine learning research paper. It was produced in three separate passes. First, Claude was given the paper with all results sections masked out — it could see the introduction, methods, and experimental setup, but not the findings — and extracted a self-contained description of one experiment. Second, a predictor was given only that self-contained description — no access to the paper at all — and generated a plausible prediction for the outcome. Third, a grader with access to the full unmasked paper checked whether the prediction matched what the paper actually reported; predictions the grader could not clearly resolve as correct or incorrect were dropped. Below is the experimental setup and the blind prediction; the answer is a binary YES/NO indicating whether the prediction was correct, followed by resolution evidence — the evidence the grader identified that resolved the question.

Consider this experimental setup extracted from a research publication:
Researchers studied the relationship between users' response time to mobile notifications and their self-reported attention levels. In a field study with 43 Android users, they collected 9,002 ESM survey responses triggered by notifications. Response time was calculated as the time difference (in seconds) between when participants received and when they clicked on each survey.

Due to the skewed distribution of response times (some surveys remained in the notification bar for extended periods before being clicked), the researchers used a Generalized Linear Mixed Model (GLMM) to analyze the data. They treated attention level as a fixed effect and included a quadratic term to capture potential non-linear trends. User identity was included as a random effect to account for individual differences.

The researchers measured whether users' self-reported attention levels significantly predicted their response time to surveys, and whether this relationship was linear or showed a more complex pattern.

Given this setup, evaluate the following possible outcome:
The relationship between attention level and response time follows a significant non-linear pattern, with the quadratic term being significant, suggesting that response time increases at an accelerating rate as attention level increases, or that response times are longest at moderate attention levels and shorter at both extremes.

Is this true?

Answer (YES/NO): NO